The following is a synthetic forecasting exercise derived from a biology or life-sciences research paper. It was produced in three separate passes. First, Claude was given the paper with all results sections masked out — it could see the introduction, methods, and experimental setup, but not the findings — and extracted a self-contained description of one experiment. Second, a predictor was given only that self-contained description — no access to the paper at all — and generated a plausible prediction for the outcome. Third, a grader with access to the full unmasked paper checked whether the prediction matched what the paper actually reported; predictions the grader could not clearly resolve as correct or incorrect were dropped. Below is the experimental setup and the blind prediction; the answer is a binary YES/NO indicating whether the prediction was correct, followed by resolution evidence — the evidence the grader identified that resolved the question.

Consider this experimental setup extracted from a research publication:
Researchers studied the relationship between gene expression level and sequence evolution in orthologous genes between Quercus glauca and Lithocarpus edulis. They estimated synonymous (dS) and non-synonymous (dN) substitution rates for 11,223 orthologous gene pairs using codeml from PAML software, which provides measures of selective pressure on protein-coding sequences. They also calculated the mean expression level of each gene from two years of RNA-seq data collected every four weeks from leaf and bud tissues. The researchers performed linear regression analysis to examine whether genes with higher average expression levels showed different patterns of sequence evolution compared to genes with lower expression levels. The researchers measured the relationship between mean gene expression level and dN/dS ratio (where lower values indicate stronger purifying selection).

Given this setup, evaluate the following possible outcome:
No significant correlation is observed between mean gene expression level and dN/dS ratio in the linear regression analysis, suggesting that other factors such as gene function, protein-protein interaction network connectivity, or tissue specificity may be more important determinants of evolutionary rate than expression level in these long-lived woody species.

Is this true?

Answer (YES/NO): NO